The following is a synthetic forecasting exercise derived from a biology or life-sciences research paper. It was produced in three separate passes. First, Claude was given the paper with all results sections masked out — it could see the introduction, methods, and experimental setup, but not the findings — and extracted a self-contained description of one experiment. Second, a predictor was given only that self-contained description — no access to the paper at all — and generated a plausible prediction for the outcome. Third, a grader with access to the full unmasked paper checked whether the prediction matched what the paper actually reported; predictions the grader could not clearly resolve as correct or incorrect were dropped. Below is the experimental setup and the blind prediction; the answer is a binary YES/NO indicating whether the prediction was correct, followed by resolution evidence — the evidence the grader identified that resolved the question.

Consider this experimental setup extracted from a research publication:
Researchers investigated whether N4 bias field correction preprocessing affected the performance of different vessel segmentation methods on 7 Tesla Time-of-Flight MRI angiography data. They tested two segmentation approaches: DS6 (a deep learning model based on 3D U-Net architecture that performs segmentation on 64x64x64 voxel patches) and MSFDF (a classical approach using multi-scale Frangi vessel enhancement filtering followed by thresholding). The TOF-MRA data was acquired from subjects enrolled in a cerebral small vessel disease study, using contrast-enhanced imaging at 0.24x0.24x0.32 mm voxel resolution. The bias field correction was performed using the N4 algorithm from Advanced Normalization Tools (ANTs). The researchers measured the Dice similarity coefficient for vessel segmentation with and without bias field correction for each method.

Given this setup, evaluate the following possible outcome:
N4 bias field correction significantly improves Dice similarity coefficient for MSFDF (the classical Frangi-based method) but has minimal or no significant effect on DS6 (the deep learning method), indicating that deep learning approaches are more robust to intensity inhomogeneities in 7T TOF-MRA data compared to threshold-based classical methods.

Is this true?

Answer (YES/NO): YES